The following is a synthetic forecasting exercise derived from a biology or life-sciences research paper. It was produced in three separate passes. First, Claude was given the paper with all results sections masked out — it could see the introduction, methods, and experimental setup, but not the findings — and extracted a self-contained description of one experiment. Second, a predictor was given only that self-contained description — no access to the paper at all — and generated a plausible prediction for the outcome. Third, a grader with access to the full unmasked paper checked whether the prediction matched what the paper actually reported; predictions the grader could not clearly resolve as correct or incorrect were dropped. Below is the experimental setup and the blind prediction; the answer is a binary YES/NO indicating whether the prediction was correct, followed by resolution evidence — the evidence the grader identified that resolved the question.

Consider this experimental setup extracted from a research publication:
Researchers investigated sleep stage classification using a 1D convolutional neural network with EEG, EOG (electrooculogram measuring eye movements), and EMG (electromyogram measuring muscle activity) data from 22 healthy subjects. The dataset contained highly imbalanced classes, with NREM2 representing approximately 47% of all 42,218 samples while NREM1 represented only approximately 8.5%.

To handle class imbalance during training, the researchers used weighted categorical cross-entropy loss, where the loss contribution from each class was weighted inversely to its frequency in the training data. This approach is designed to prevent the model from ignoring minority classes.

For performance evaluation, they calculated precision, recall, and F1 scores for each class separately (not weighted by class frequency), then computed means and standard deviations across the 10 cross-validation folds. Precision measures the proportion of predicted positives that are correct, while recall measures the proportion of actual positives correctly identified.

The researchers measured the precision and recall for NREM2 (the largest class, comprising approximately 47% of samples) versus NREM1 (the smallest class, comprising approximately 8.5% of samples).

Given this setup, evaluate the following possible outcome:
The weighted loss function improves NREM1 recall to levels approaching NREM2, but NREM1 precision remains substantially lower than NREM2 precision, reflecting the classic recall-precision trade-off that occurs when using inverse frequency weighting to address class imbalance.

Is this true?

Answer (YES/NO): NO